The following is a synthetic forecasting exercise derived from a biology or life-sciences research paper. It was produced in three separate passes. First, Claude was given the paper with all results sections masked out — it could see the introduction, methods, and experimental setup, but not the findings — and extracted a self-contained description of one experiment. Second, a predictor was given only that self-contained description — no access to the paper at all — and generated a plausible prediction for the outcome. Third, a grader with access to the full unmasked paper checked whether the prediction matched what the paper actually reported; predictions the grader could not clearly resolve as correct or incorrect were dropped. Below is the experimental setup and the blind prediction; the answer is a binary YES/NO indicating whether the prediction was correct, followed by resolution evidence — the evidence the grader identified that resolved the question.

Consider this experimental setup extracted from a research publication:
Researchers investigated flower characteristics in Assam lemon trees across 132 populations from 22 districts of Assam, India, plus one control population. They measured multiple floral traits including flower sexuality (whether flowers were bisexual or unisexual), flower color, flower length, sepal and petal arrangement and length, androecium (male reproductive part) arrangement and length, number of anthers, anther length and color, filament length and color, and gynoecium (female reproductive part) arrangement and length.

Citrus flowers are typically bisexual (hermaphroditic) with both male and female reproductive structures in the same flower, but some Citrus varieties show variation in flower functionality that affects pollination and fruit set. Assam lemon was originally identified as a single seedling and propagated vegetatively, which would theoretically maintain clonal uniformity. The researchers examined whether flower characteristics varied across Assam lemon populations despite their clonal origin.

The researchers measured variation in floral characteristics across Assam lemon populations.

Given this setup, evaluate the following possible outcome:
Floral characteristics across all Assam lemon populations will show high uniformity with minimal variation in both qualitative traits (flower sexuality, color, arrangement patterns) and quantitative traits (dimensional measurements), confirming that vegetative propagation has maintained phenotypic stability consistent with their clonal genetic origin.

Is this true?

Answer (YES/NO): NO